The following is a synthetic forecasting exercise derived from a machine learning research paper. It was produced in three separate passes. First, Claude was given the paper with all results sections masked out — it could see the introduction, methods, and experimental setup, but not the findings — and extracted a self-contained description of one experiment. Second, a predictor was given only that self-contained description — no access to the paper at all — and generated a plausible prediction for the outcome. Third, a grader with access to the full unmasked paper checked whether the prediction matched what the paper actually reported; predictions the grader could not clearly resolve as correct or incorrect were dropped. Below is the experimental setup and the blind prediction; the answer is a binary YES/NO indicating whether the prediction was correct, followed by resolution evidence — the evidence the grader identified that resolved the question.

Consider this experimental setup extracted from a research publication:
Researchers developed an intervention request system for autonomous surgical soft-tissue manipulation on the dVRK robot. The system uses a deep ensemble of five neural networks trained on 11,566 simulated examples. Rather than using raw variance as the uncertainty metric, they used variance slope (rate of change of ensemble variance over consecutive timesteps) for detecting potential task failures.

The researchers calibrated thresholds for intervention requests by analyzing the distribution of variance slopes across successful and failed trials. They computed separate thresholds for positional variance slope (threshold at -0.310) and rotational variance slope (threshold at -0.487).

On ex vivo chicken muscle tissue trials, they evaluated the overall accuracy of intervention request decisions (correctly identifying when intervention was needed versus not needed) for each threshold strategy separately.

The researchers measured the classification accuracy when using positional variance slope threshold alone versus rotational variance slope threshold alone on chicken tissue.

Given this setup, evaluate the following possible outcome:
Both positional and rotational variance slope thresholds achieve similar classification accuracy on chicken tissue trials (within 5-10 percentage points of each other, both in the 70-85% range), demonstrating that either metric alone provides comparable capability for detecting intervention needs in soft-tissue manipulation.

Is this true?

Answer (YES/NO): NO